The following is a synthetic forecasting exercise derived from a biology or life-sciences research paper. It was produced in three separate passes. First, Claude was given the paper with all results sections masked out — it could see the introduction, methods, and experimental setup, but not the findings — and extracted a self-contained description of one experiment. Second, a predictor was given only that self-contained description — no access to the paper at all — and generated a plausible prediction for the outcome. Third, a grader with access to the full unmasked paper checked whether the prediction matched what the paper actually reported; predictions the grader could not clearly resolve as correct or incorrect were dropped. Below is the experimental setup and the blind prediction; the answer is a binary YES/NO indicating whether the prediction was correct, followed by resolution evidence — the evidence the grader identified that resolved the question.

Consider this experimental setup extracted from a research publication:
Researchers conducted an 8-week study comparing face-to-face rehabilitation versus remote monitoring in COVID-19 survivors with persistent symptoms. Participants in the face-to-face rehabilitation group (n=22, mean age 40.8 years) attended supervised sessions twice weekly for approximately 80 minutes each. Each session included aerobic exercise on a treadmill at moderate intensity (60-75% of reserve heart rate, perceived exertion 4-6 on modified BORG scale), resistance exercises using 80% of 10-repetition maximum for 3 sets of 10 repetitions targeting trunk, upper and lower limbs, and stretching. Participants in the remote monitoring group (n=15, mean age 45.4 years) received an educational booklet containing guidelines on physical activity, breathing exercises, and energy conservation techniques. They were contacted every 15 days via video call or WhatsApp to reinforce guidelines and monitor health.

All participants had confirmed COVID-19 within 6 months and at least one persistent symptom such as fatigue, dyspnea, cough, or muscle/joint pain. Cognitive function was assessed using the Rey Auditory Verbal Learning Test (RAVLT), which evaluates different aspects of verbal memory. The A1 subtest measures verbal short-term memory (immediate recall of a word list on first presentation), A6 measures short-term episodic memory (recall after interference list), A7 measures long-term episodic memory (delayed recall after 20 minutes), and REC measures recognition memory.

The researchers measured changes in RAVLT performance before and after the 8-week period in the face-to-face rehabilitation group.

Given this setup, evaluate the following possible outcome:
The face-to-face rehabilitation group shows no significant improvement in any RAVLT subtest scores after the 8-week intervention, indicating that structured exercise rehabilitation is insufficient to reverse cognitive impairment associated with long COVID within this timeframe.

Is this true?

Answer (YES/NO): NO